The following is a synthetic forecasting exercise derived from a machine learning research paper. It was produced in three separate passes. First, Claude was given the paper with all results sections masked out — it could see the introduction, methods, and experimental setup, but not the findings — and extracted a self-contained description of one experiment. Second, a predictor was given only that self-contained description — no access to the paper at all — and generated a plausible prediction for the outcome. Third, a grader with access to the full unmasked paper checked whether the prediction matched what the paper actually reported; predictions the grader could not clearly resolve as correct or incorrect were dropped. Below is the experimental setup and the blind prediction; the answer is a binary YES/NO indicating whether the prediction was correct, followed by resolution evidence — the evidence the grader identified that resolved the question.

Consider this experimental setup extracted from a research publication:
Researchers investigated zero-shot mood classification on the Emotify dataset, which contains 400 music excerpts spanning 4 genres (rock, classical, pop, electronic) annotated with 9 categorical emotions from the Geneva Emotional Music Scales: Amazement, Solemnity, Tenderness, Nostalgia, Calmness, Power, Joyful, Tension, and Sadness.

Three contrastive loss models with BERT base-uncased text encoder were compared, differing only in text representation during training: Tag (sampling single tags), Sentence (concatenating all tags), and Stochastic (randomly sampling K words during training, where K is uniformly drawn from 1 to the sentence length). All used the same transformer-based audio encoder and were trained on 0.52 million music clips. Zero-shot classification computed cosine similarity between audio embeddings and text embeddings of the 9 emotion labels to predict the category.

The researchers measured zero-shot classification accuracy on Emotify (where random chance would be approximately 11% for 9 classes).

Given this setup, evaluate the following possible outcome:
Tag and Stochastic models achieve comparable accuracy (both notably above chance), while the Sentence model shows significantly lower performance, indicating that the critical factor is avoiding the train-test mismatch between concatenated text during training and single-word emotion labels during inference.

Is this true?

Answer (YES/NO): NO